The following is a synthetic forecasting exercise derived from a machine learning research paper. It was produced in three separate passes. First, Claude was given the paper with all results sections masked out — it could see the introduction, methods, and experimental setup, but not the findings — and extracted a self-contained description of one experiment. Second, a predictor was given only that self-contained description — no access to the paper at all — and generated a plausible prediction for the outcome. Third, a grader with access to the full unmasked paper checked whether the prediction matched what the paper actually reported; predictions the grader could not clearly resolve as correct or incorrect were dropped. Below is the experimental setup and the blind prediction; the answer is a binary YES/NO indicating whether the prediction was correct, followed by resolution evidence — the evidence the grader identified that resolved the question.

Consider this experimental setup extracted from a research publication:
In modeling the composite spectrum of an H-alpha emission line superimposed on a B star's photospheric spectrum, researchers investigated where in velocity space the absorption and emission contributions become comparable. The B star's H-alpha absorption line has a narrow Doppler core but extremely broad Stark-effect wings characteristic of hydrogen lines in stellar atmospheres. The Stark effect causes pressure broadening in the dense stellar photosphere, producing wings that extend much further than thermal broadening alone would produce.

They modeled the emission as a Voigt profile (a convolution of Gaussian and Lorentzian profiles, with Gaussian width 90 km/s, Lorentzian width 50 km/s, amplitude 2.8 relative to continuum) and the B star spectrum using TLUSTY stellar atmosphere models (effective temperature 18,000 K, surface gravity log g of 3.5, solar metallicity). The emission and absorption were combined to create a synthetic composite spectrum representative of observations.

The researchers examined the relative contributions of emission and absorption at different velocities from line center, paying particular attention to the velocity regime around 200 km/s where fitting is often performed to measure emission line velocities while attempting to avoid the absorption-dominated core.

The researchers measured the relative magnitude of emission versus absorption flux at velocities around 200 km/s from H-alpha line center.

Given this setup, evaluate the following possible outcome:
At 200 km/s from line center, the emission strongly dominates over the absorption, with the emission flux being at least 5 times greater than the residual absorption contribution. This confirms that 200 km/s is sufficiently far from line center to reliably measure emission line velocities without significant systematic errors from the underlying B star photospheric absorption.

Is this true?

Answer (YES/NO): NO